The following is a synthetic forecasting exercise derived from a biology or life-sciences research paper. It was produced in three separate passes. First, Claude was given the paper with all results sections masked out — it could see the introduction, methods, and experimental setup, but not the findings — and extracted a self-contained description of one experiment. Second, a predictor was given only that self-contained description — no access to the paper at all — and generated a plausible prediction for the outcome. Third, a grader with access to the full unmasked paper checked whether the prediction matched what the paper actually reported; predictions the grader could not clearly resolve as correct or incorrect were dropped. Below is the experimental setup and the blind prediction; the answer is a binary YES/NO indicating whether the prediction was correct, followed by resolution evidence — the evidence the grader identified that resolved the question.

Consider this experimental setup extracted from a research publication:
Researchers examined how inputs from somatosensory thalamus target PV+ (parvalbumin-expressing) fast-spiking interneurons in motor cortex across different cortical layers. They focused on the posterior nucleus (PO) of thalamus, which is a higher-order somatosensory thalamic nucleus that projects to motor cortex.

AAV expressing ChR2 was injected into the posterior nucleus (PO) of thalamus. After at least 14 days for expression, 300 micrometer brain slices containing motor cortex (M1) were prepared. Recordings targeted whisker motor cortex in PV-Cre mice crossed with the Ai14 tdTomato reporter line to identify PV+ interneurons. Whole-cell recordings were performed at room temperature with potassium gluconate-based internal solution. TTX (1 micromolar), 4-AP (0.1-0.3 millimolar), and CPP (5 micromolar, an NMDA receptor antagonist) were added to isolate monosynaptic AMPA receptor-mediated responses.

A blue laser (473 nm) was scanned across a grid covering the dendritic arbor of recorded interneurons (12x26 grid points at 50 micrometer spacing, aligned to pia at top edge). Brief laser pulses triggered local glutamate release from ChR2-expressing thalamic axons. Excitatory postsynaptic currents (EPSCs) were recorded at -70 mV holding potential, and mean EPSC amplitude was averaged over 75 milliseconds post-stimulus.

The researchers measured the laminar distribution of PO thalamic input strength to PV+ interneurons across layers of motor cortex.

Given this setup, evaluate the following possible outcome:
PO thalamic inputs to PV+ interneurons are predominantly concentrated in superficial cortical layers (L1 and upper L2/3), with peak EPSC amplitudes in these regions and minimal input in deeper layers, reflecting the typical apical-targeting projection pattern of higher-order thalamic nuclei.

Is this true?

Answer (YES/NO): NO